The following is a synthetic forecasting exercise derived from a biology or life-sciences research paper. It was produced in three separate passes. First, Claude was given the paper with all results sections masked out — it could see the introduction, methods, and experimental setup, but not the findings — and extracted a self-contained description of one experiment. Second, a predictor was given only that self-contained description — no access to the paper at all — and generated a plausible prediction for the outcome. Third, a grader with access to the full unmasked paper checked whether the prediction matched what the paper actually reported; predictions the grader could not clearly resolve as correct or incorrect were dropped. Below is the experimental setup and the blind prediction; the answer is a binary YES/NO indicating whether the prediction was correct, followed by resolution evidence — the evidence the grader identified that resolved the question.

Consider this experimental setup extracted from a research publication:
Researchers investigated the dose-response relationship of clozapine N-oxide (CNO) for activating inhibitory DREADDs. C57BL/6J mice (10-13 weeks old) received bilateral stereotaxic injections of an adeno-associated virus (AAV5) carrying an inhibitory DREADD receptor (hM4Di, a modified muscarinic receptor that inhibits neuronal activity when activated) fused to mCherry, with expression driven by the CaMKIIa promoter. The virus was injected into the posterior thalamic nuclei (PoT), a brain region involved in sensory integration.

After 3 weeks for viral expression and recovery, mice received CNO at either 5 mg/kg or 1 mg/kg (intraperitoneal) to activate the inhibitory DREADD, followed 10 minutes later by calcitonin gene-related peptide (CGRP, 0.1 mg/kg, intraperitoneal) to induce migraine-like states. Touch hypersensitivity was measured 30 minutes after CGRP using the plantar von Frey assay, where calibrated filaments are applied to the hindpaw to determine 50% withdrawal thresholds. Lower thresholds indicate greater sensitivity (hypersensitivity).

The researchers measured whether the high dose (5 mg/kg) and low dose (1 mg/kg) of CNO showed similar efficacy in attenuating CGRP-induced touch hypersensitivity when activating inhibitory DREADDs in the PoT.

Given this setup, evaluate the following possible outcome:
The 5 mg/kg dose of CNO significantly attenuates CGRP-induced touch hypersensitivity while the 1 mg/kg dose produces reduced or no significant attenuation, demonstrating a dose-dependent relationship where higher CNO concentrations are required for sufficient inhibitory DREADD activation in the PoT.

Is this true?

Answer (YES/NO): NO